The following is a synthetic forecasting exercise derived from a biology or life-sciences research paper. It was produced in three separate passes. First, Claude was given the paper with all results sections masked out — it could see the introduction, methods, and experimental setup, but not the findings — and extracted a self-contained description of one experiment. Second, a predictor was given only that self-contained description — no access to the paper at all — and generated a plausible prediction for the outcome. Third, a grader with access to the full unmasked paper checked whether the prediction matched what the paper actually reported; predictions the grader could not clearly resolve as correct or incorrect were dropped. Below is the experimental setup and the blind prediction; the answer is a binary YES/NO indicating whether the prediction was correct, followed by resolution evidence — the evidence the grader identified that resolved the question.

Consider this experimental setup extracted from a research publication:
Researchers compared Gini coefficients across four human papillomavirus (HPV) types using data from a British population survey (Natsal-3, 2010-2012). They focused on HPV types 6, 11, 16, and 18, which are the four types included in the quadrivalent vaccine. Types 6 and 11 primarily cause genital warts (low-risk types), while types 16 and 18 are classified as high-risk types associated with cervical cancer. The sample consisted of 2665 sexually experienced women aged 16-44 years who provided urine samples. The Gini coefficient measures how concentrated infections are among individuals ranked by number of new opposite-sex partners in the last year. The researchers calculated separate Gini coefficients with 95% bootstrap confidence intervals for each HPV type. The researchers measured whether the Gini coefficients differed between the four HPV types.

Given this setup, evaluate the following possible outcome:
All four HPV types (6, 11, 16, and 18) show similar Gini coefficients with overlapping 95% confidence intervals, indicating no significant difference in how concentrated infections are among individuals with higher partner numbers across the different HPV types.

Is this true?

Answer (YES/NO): NO